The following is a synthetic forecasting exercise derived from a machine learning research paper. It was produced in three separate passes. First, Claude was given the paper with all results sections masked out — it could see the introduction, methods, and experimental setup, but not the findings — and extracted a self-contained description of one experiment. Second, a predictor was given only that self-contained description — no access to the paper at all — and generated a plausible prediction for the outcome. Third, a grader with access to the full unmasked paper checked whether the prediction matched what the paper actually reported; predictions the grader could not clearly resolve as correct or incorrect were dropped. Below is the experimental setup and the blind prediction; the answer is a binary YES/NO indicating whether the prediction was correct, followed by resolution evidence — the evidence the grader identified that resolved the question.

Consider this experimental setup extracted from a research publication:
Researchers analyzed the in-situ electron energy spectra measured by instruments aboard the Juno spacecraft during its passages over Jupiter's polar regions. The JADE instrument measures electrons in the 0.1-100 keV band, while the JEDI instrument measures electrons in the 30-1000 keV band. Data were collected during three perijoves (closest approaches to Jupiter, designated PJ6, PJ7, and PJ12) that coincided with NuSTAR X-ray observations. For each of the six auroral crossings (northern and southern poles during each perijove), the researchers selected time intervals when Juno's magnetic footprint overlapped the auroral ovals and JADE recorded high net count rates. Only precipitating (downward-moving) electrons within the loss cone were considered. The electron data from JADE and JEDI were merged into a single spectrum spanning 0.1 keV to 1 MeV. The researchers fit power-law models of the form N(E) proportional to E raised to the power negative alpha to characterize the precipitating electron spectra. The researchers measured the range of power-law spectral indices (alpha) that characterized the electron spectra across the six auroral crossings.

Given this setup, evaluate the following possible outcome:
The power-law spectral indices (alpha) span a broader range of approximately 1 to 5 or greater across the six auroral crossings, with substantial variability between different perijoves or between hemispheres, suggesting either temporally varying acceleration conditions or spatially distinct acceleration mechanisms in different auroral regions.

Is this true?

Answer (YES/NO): NO